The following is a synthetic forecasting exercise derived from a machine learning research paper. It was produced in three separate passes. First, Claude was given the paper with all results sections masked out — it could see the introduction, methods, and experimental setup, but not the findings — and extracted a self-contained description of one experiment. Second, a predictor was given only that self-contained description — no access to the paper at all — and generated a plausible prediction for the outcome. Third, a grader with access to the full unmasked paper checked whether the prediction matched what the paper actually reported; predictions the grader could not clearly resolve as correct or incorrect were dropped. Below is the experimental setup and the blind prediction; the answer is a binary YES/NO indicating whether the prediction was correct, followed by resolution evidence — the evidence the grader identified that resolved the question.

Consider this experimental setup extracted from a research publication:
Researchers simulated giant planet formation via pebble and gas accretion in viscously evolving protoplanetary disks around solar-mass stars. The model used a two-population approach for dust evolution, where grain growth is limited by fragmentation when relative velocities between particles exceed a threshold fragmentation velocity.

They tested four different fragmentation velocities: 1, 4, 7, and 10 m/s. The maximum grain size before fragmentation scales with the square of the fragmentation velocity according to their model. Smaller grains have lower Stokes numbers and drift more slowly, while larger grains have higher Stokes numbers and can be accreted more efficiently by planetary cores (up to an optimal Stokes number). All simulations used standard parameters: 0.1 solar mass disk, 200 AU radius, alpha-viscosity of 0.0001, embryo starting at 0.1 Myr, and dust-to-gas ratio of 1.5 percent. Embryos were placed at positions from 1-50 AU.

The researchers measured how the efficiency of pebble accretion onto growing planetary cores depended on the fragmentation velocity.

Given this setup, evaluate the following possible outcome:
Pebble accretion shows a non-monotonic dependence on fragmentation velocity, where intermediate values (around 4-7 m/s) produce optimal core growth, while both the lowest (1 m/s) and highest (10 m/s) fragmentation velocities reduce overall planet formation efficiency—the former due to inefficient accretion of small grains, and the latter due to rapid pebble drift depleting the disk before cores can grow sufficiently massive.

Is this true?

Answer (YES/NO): YES